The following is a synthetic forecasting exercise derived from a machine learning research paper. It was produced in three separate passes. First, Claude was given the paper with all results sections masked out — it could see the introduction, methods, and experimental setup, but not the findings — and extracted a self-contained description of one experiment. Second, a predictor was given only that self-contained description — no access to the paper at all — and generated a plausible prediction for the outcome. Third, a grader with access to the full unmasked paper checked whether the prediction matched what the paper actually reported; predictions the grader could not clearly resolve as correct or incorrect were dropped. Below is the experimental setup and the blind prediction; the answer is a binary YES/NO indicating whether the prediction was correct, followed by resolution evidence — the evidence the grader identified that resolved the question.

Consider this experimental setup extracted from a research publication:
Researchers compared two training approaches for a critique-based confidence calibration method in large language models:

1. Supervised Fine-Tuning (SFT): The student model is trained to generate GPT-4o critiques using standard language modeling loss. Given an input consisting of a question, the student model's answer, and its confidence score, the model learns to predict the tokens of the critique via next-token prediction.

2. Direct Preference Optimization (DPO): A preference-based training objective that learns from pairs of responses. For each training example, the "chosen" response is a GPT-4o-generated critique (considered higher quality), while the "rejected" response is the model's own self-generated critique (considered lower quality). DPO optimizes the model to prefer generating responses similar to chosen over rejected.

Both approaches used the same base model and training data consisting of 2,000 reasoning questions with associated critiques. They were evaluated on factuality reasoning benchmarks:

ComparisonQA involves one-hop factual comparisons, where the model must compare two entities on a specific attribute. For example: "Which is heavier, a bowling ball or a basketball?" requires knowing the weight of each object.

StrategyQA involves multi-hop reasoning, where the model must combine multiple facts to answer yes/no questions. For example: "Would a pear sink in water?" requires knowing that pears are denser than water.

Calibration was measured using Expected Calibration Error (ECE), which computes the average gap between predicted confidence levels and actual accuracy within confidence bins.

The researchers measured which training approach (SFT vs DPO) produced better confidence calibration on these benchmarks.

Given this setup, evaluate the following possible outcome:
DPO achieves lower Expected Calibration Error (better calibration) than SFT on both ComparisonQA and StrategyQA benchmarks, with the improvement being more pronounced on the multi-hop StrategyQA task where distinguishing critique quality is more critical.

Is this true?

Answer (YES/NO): NO